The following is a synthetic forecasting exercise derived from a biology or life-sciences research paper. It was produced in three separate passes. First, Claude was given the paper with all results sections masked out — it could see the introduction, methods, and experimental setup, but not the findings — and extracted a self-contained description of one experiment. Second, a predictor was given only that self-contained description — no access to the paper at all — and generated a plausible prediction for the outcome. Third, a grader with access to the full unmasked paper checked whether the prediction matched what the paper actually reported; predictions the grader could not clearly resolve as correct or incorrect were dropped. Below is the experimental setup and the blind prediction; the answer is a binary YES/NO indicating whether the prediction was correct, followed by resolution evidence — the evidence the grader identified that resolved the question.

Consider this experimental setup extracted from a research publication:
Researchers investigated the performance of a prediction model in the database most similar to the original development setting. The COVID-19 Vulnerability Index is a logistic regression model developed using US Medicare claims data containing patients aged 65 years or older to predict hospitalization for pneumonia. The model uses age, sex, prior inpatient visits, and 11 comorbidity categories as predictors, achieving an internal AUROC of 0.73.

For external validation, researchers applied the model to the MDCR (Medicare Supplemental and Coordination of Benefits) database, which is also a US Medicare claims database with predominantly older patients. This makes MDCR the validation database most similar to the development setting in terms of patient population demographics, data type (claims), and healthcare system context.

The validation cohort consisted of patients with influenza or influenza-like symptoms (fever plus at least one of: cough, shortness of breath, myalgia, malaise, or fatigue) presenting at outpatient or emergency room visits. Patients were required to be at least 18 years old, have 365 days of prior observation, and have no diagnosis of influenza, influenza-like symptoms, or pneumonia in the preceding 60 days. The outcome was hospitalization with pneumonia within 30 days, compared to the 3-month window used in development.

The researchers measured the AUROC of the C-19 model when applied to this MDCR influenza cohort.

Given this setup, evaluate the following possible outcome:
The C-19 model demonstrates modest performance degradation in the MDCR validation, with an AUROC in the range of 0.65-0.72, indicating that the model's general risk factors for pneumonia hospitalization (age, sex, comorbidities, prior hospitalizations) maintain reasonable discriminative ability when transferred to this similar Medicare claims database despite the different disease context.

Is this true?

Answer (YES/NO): YES